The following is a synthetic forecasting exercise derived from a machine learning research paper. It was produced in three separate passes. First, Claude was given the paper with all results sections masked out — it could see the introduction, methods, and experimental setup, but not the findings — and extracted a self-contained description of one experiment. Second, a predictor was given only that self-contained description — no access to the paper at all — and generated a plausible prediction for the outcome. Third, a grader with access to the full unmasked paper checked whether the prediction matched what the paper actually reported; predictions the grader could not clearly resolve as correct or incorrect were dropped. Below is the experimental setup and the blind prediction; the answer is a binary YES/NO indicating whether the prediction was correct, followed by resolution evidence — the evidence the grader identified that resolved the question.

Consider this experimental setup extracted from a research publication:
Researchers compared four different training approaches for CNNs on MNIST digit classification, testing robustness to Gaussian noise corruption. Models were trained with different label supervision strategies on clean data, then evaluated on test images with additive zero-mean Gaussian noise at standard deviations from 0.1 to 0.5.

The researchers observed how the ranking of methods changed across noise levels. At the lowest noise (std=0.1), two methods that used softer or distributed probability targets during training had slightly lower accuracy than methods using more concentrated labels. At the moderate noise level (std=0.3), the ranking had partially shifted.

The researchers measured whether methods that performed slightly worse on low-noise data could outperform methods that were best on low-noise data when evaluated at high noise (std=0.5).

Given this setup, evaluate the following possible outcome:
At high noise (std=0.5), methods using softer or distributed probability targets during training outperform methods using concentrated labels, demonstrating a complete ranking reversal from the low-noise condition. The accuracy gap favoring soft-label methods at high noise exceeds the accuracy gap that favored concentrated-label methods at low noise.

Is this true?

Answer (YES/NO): YES